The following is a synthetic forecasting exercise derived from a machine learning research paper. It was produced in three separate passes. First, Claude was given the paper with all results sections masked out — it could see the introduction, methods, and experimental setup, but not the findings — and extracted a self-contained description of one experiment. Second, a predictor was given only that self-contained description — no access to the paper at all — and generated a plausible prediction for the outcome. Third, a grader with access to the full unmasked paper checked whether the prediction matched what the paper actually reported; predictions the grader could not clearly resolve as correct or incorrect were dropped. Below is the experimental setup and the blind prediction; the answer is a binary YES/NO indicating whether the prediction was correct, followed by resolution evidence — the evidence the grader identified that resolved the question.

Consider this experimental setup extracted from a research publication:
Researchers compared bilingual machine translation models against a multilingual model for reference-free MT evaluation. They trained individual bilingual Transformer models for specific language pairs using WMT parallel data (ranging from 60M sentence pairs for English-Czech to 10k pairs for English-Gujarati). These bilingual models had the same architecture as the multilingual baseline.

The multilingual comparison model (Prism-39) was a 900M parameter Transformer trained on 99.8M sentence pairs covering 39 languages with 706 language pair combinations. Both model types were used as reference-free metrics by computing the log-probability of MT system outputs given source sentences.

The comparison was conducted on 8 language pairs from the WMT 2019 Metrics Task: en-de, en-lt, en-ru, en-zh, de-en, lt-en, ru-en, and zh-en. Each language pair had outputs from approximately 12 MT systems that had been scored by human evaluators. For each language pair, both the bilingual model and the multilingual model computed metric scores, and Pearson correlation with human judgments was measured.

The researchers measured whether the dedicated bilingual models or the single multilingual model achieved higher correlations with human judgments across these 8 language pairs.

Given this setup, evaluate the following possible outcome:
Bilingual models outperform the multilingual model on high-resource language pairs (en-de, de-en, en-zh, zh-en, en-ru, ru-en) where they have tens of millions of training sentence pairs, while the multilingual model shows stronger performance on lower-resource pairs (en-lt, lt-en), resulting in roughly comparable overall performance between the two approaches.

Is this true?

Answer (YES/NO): NO